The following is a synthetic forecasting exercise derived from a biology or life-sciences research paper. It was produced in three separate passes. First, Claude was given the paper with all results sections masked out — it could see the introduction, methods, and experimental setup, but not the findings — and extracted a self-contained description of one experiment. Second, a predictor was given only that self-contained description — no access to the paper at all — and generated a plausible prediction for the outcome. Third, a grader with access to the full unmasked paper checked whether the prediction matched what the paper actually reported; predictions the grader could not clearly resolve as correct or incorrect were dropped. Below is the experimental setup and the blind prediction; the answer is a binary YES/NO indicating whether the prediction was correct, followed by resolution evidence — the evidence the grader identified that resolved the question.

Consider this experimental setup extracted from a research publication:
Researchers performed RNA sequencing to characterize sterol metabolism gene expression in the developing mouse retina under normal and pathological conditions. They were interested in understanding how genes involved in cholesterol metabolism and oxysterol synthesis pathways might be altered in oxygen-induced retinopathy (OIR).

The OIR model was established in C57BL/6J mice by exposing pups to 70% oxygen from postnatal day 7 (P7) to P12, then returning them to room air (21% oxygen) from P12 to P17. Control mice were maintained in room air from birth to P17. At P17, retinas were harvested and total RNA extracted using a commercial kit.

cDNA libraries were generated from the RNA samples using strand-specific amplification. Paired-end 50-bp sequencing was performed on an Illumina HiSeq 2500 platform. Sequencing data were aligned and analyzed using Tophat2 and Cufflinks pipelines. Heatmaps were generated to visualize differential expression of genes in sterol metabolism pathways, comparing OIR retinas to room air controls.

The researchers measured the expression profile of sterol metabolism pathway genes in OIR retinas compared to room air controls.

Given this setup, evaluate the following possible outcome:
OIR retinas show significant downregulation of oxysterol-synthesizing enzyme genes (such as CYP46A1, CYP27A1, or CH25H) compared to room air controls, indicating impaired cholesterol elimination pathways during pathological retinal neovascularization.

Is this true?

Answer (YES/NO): YES